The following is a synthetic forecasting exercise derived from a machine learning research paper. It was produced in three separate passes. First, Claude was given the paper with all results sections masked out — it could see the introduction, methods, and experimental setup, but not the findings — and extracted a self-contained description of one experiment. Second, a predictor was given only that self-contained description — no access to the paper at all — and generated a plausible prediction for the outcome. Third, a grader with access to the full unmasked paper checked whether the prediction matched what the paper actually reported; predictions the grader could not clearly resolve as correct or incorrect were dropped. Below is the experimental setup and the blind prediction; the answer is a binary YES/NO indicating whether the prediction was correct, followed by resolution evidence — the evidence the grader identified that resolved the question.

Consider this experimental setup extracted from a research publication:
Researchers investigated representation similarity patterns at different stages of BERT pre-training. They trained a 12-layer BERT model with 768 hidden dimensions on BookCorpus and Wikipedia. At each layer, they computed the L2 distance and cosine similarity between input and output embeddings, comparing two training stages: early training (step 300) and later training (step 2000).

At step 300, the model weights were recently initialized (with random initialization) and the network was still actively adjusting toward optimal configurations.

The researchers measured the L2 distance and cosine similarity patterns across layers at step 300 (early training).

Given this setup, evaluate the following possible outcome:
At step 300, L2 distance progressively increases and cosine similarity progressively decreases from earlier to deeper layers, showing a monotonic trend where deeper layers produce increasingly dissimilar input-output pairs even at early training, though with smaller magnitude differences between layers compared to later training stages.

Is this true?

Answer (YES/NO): NO